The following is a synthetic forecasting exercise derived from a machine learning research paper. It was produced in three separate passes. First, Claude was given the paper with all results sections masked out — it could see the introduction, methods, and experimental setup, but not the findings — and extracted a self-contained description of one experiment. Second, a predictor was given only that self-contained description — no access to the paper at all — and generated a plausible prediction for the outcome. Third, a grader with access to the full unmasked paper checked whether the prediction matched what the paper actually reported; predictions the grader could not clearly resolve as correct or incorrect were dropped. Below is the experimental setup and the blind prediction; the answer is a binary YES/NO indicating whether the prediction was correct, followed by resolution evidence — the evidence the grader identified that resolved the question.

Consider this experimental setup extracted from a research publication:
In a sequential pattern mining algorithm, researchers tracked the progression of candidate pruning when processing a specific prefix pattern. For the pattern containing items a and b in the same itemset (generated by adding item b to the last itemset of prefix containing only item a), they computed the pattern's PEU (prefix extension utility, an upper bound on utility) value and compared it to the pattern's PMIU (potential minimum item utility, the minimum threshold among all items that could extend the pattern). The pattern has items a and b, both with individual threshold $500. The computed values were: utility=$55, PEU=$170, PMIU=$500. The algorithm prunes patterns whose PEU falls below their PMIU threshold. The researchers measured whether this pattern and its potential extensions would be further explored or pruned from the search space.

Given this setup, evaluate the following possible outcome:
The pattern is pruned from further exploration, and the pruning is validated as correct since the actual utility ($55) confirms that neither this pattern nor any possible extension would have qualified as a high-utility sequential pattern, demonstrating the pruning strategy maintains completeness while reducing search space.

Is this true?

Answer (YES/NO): NO